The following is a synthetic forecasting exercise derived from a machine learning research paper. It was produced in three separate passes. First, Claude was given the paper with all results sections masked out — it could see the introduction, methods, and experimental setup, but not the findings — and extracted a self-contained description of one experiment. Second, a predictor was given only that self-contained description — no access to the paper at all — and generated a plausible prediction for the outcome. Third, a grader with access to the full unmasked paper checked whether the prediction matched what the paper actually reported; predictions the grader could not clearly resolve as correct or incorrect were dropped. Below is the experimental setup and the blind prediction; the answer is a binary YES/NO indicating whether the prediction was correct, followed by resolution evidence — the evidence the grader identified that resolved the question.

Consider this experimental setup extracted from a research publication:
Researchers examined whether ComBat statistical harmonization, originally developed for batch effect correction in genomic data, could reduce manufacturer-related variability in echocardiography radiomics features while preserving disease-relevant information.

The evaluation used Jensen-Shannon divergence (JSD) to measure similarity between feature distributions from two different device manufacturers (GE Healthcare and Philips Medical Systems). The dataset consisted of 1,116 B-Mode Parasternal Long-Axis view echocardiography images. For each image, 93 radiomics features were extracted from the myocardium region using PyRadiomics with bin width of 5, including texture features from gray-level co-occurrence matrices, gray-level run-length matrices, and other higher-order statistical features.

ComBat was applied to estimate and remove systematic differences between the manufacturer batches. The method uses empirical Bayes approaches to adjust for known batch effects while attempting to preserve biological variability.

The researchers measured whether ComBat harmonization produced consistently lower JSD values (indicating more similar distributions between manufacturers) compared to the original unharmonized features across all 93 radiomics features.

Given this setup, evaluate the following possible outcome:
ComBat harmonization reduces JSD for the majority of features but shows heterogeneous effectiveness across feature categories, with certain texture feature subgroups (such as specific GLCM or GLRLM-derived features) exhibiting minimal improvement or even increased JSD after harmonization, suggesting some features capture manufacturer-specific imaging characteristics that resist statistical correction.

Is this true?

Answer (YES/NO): NO